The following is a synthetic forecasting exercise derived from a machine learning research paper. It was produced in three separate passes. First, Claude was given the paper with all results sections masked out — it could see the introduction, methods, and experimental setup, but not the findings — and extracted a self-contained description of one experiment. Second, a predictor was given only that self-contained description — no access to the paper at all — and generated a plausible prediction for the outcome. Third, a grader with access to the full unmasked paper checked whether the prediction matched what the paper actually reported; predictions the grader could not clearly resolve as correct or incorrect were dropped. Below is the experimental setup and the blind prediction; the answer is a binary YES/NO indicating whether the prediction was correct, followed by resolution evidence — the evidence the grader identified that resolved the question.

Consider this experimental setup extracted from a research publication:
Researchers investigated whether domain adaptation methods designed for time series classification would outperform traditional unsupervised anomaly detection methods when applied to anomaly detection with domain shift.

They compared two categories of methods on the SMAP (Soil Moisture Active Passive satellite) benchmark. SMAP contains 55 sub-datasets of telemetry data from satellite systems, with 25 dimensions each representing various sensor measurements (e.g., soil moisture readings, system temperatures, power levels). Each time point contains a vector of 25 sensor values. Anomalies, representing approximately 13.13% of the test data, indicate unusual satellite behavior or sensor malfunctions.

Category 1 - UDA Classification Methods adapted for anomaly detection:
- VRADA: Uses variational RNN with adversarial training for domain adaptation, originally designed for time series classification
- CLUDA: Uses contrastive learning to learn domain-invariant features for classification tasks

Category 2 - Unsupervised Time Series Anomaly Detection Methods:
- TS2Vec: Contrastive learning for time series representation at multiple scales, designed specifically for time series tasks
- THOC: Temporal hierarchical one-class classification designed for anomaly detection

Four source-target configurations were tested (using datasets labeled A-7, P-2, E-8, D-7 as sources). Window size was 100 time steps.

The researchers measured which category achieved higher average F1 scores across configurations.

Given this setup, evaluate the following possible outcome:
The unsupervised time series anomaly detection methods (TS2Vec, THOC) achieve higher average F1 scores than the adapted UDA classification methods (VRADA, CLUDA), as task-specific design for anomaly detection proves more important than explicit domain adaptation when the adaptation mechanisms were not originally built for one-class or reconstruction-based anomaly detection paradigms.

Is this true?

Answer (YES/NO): YES